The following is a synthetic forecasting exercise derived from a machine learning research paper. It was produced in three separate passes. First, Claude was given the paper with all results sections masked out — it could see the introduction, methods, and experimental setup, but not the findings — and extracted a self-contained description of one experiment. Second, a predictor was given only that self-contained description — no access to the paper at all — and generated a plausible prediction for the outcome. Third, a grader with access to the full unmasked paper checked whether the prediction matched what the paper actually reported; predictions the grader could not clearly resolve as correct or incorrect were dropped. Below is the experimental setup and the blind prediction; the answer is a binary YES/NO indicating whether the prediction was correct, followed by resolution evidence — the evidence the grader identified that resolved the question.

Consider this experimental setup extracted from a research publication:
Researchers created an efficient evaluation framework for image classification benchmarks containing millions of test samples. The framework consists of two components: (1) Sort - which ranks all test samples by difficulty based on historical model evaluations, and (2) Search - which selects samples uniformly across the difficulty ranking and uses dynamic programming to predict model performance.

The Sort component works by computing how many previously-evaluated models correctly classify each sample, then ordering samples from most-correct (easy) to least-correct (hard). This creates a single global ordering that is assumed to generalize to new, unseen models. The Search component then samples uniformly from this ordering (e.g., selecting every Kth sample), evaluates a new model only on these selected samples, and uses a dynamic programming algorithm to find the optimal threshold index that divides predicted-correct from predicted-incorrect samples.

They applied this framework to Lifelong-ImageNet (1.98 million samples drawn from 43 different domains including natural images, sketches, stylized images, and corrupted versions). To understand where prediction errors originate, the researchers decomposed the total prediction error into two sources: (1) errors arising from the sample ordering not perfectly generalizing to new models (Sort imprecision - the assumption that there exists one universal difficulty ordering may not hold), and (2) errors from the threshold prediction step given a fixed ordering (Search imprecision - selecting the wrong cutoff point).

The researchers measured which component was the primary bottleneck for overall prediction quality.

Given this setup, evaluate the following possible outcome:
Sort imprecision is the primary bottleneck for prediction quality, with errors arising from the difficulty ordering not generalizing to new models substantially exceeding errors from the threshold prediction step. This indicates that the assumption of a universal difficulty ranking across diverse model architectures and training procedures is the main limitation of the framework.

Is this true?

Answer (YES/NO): YES